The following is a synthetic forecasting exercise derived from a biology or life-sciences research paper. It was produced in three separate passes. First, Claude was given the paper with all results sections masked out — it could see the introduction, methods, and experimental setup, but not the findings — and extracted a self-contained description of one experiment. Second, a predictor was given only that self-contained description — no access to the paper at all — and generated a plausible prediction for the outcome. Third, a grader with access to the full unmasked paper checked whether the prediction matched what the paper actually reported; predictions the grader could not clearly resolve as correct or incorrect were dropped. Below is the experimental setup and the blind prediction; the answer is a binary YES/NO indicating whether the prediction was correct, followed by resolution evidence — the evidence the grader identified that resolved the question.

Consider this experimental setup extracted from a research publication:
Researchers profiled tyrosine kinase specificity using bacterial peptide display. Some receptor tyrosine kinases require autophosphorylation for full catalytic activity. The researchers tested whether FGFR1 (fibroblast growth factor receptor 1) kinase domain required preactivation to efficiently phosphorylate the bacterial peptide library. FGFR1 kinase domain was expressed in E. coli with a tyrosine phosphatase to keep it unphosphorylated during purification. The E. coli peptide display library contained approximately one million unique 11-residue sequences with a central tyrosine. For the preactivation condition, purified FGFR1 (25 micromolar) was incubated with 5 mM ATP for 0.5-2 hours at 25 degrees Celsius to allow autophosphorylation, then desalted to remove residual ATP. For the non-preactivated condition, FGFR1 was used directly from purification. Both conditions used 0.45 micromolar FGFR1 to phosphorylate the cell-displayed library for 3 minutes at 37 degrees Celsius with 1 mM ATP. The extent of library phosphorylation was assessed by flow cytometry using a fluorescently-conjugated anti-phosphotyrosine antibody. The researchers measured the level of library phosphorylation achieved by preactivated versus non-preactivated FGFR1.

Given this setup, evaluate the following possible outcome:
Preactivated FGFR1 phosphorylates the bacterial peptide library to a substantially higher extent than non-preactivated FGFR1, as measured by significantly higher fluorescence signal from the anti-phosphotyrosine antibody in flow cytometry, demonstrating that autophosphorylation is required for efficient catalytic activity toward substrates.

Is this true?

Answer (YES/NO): YES